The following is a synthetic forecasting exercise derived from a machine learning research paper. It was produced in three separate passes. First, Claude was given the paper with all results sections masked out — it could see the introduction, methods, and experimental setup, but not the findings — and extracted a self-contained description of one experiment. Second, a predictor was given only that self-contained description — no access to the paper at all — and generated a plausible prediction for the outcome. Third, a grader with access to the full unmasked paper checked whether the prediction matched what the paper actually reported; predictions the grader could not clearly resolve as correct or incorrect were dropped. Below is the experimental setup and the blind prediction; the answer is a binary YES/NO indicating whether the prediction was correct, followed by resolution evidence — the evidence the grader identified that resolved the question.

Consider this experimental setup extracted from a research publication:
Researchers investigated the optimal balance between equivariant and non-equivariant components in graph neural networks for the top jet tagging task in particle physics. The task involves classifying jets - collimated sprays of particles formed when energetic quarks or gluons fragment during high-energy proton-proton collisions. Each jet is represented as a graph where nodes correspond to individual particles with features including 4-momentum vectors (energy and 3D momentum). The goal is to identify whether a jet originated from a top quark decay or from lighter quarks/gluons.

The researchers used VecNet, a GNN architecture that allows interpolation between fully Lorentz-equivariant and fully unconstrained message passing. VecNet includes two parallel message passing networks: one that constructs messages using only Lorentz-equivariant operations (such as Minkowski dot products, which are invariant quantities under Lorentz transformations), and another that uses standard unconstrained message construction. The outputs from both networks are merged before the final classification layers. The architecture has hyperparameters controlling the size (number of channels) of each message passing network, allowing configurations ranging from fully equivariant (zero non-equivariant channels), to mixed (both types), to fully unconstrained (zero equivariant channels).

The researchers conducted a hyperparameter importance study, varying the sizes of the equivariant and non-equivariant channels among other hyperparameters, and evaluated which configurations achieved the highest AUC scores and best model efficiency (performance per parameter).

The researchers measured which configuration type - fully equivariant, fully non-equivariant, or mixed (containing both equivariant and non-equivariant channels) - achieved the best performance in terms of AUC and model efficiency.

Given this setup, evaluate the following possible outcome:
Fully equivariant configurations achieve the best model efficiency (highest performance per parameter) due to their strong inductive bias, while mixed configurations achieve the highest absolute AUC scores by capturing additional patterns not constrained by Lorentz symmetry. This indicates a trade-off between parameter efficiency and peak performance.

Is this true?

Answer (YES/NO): NO